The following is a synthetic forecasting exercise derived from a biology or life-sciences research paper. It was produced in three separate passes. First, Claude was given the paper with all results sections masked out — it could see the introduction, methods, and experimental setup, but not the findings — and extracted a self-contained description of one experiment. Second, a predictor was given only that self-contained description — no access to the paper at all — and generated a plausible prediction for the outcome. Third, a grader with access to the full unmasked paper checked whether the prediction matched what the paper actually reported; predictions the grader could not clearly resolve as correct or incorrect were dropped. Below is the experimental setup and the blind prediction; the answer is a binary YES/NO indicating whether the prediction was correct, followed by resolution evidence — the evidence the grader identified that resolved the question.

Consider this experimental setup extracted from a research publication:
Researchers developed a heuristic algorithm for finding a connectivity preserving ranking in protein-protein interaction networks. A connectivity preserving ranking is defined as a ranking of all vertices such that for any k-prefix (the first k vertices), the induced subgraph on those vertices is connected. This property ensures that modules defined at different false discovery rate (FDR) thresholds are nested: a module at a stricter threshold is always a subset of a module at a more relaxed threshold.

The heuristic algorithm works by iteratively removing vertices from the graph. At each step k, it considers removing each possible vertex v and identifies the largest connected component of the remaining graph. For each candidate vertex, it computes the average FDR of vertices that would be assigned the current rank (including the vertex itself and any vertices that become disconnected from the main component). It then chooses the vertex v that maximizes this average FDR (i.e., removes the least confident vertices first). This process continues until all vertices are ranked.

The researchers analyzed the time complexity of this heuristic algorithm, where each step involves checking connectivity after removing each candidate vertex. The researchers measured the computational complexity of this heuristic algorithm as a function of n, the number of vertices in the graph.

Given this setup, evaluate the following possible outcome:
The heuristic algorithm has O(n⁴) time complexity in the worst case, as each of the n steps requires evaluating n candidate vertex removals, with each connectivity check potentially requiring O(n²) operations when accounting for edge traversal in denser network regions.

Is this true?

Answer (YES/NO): NO